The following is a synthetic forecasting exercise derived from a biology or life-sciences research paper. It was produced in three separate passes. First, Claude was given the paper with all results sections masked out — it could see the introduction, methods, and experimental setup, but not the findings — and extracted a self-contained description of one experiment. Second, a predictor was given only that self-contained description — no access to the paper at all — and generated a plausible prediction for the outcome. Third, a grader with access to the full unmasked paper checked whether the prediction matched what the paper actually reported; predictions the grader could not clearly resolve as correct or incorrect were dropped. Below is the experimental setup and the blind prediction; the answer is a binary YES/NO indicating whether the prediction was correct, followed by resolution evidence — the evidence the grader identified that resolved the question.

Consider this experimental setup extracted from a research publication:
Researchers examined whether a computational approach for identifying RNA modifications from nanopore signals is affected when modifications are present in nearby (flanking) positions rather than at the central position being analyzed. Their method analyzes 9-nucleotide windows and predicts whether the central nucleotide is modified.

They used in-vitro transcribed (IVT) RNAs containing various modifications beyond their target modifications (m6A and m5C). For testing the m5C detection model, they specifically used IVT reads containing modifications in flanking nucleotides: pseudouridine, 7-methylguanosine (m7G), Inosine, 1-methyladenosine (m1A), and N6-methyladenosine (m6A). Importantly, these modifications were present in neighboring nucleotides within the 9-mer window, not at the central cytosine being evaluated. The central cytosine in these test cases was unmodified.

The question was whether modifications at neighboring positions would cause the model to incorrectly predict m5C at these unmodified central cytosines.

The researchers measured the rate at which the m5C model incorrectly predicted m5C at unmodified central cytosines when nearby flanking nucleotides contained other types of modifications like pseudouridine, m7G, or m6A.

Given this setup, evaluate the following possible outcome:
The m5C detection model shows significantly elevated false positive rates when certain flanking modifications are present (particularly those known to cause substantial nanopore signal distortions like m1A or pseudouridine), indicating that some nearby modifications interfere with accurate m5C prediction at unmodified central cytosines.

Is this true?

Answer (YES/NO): NO